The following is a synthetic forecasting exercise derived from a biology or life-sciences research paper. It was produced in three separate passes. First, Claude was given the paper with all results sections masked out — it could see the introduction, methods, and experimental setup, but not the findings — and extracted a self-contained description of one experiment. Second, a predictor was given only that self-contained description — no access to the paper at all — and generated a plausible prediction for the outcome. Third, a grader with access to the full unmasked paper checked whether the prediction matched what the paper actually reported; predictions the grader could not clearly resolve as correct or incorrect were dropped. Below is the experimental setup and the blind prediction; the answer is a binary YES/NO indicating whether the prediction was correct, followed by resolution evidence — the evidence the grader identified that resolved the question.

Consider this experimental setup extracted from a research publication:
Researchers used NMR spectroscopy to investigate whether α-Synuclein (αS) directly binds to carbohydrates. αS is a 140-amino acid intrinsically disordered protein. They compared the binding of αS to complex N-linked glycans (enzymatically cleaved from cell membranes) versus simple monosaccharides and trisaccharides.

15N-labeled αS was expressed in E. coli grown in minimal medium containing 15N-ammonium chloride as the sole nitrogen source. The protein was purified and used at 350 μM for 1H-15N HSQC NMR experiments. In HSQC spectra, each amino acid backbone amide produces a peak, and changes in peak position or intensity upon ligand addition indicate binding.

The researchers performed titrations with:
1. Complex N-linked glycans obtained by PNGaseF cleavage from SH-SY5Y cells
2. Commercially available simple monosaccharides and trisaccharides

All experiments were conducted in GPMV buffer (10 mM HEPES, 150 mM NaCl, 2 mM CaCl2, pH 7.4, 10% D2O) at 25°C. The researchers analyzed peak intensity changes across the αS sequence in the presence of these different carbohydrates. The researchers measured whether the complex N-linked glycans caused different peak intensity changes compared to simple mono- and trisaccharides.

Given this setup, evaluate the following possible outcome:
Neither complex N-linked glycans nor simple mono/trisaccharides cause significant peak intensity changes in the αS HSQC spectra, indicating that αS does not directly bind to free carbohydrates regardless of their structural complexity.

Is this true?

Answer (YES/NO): NO